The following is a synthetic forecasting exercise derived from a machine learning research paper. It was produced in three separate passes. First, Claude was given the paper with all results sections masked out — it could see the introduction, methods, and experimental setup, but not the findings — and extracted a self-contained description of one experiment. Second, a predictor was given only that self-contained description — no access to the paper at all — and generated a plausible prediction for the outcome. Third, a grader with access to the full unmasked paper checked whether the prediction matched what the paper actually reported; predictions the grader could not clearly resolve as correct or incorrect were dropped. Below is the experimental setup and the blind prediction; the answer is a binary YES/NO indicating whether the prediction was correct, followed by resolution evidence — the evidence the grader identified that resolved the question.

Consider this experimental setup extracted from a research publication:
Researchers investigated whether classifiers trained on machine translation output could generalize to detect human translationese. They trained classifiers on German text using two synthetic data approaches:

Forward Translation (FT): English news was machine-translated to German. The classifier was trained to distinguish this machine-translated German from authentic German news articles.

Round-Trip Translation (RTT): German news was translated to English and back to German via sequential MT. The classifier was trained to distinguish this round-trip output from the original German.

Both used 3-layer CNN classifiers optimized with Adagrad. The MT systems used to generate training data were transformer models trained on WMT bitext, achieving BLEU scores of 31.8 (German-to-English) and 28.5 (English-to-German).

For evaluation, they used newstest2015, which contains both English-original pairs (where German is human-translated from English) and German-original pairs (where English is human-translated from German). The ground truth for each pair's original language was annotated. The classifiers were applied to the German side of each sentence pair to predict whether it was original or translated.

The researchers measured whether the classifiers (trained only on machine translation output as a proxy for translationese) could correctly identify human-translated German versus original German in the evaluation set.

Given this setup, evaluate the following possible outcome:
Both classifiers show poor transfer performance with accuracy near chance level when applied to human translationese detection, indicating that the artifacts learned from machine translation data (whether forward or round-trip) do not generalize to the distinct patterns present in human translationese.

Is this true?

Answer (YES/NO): NO